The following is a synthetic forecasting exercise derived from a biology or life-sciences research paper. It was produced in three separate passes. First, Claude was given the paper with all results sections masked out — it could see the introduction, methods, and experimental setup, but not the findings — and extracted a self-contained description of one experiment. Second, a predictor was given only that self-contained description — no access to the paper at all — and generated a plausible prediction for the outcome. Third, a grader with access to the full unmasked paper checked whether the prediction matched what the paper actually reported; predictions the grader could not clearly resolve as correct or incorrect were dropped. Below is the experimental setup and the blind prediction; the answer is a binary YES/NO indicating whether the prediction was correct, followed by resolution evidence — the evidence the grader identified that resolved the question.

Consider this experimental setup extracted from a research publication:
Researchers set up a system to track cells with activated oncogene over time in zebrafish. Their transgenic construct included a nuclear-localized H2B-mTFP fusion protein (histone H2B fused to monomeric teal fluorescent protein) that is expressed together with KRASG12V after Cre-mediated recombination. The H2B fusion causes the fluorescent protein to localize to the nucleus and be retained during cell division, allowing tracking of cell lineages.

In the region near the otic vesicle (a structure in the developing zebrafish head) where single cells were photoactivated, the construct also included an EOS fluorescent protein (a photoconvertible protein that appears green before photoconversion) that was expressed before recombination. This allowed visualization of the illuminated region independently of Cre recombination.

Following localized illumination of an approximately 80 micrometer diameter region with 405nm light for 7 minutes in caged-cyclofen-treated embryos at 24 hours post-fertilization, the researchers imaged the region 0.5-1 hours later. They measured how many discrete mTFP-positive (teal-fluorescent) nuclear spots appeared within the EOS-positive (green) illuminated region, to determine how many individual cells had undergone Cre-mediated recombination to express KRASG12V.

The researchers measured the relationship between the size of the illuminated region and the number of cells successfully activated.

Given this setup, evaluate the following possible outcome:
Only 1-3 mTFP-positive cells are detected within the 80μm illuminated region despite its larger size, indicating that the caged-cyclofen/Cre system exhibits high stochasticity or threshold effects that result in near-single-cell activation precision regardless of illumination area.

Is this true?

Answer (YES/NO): NO